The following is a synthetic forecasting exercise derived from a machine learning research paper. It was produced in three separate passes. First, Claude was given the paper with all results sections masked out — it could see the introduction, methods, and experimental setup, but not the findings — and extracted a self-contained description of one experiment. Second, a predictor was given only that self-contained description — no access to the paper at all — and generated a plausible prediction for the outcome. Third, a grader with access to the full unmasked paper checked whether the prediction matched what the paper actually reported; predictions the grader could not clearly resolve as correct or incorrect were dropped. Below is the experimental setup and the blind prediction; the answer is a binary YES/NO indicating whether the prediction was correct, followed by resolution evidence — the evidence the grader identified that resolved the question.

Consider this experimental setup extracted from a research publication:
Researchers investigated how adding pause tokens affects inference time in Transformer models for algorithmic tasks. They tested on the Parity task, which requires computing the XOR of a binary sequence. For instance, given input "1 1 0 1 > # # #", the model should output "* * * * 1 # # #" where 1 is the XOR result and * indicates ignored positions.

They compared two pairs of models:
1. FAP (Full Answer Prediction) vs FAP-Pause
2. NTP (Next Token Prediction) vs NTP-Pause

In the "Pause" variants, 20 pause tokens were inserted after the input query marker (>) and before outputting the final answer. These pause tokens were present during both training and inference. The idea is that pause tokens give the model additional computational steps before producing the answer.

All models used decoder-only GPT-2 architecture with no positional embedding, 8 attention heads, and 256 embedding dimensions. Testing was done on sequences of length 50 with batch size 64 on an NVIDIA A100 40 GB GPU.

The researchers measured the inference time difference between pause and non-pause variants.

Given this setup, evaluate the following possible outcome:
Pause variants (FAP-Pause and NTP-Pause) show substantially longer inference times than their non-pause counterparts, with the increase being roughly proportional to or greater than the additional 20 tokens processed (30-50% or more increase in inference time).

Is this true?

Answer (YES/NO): NO